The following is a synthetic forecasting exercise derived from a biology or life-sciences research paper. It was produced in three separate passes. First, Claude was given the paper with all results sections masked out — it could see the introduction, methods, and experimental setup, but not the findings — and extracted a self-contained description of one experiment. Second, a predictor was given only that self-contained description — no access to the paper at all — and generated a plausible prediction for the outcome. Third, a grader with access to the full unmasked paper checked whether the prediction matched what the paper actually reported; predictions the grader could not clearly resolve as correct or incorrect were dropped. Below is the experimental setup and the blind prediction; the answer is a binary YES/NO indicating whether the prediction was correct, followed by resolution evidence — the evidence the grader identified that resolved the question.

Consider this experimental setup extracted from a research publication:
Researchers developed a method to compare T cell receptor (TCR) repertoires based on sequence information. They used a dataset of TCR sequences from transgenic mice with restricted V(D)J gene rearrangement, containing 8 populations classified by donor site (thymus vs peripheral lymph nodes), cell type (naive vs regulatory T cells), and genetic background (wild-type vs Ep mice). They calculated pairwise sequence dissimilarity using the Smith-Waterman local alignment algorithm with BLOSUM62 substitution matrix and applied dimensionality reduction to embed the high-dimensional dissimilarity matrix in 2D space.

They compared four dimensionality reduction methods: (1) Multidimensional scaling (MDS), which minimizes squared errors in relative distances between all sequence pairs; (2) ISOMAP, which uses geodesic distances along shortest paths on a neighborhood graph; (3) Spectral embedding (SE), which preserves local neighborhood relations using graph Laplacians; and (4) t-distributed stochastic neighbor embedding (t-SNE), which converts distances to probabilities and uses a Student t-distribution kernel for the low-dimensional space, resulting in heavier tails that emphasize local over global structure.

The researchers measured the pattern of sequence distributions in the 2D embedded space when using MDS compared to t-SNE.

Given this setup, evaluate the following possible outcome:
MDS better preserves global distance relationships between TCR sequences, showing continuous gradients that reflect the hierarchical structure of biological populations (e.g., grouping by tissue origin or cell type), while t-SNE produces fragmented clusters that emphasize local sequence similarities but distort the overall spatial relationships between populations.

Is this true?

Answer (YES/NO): NO